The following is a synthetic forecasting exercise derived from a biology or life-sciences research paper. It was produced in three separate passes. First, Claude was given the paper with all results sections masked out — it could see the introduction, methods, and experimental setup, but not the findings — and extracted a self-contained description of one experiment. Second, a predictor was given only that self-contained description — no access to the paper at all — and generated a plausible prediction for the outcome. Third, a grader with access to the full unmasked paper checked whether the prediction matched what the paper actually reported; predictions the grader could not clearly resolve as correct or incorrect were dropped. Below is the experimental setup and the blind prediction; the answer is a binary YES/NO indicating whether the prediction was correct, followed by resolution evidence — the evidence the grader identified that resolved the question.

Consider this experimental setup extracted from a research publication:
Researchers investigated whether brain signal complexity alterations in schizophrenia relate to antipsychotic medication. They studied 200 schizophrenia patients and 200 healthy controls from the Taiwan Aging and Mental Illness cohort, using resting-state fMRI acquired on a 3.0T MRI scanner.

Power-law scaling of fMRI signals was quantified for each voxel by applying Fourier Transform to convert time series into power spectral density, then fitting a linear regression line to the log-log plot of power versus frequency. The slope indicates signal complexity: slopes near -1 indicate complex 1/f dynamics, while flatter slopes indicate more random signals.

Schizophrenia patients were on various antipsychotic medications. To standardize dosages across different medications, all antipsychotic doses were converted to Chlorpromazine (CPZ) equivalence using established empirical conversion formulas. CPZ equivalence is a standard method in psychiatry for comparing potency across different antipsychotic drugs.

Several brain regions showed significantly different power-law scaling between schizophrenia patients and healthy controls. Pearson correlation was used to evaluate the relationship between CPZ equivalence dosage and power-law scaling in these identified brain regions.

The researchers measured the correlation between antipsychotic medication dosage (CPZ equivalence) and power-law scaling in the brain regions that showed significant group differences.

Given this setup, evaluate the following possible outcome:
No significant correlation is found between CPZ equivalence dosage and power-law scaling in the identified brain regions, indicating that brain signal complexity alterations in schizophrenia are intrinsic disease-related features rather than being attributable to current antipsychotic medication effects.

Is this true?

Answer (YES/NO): YES